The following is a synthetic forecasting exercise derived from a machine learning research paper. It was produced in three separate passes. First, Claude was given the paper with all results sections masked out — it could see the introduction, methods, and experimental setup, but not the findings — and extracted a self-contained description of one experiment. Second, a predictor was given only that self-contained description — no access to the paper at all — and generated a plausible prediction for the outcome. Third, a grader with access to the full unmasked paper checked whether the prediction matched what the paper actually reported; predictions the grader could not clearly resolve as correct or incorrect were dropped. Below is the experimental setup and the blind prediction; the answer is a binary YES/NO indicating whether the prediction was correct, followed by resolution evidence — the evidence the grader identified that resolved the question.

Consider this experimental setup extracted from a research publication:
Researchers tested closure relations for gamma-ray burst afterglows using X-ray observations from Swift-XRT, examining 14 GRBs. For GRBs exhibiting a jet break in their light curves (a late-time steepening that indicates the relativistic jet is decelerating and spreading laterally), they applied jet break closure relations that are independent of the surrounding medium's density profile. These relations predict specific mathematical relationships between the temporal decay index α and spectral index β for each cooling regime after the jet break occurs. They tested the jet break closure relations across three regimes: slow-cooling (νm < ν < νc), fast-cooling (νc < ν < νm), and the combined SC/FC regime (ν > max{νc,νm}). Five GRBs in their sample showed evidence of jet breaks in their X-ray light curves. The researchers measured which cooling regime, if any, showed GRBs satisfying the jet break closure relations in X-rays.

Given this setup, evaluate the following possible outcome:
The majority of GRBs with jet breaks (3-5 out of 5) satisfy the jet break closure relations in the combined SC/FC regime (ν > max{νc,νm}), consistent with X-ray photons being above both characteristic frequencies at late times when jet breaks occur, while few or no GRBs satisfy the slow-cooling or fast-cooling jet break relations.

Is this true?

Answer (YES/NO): NO